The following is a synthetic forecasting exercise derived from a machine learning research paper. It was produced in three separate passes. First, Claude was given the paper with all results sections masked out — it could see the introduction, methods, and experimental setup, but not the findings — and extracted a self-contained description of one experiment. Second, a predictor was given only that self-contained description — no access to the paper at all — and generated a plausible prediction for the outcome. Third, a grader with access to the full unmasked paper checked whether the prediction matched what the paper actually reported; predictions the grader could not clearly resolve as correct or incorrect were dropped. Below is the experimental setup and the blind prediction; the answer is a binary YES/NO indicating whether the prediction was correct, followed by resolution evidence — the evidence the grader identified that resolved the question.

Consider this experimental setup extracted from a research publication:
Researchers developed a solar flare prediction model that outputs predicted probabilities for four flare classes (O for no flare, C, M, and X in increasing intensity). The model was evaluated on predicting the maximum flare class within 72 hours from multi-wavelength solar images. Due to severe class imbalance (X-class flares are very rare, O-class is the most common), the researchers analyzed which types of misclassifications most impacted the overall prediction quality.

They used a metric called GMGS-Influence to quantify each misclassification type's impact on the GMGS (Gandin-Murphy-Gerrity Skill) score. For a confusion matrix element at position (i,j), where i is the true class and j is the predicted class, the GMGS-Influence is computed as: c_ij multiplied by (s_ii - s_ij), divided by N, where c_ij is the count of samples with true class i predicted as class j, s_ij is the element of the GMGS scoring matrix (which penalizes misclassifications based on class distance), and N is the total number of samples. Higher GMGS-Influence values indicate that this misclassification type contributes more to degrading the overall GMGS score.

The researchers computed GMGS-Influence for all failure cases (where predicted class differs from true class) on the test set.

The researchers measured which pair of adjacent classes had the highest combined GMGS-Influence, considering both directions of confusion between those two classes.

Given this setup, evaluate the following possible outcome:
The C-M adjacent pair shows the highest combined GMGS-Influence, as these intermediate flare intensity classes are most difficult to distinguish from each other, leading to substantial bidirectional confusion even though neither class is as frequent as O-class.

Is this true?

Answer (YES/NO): NO